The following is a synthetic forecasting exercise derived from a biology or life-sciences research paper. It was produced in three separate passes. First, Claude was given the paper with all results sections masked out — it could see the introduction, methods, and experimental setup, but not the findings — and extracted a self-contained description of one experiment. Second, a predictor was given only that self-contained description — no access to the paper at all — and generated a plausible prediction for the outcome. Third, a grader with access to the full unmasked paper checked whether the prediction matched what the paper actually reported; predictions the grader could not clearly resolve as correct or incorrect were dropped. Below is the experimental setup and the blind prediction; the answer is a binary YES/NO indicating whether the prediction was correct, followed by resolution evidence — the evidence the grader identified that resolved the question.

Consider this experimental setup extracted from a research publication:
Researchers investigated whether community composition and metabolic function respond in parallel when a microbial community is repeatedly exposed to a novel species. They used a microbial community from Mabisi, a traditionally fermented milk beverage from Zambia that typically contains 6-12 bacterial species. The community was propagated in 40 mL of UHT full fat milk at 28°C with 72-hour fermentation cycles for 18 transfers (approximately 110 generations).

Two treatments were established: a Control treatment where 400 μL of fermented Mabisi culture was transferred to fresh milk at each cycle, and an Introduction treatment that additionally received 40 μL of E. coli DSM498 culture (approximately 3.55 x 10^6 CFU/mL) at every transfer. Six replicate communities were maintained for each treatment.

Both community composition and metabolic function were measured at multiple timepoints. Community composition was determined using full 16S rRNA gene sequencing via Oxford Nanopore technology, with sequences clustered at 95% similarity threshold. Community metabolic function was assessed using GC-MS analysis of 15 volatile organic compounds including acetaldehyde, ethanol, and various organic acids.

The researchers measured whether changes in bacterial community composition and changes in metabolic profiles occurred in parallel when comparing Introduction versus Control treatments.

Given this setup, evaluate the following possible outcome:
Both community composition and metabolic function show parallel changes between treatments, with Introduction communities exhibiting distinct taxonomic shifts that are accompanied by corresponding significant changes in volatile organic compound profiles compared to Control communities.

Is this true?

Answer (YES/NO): NO